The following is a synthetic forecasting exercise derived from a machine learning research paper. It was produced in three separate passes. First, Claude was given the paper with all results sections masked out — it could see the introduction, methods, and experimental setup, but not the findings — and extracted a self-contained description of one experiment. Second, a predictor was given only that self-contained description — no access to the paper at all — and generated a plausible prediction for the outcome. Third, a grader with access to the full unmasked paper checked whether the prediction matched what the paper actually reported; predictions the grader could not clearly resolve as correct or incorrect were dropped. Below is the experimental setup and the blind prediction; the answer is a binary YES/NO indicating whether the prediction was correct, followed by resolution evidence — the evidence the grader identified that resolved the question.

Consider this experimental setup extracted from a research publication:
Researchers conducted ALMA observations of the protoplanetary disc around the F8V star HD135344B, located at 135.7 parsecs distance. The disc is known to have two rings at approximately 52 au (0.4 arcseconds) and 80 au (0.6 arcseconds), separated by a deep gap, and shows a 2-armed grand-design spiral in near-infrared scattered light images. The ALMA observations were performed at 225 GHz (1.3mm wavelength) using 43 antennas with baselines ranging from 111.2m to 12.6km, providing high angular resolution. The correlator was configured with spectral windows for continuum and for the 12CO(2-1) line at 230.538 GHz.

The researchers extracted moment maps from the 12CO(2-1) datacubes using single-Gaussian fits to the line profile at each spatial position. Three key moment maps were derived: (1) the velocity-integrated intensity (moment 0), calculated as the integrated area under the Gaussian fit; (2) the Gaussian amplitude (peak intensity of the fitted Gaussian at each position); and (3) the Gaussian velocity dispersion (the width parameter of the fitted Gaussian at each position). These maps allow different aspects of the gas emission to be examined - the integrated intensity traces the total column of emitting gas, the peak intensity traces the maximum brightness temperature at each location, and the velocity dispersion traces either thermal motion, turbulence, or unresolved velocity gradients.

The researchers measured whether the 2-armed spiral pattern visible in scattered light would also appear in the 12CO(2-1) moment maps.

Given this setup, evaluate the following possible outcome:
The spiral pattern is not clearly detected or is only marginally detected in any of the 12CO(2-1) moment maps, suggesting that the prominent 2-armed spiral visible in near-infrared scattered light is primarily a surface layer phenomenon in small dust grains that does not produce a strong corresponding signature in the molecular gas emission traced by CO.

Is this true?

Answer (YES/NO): NO